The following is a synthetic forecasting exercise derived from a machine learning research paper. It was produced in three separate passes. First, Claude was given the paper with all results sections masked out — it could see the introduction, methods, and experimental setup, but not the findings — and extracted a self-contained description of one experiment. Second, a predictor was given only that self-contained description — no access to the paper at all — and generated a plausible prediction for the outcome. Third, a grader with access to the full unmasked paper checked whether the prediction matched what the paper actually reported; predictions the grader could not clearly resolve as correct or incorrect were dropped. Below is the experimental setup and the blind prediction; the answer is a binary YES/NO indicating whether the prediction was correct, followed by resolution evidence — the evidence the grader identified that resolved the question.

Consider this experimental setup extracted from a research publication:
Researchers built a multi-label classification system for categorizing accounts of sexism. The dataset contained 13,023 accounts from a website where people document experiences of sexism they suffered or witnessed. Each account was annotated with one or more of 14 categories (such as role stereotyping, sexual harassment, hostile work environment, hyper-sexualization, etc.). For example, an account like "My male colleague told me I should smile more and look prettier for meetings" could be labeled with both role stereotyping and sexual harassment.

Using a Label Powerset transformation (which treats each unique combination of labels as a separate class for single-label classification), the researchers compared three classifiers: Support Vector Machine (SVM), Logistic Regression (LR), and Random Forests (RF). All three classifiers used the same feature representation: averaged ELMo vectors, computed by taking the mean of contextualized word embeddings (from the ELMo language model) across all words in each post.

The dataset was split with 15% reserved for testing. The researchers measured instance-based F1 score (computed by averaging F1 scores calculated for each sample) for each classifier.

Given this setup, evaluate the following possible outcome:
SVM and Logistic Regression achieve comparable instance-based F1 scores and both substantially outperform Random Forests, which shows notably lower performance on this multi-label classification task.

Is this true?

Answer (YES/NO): NO